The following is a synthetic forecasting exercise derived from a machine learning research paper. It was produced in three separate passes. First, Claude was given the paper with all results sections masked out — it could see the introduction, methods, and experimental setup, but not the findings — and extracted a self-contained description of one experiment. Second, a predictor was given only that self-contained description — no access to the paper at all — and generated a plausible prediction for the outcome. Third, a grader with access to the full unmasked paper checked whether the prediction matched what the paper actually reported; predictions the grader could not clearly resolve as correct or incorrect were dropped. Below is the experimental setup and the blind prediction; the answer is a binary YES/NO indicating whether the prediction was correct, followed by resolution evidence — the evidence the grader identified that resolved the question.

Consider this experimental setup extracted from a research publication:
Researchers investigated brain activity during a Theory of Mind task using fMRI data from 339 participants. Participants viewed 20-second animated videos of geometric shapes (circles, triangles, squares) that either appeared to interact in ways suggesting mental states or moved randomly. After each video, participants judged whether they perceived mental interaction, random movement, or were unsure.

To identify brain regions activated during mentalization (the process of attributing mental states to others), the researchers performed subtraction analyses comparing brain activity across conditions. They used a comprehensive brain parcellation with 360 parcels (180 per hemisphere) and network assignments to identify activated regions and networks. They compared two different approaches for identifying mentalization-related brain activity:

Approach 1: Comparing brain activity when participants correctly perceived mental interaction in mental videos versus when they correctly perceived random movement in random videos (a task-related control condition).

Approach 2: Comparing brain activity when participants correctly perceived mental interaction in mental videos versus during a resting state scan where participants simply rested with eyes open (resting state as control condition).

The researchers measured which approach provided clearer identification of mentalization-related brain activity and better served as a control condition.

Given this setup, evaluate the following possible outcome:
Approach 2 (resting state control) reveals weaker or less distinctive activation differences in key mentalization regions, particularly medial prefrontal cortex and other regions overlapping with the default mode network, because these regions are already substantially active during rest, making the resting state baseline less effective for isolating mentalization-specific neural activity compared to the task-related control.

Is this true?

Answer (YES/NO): NO